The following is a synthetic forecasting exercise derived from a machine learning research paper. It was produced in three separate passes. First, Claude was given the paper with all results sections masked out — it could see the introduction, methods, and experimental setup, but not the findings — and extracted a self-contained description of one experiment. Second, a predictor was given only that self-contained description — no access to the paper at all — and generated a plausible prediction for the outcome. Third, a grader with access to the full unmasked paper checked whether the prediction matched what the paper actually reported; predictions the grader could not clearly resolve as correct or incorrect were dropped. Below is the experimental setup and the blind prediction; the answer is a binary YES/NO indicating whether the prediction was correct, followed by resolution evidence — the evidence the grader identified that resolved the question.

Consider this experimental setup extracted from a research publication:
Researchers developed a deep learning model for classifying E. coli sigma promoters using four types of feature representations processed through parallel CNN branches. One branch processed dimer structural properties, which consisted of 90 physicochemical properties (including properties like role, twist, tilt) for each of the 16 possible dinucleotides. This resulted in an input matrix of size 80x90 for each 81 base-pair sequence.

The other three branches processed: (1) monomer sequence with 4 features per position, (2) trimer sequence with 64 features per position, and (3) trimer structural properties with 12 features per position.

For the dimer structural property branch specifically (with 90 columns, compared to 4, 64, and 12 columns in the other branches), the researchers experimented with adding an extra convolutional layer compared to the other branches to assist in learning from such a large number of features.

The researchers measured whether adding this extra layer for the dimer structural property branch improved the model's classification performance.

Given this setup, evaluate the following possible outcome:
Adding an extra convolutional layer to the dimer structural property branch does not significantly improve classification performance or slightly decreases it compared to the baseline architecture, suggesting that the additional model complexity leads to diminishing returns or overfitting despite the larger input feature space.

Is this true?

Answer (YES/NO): NO